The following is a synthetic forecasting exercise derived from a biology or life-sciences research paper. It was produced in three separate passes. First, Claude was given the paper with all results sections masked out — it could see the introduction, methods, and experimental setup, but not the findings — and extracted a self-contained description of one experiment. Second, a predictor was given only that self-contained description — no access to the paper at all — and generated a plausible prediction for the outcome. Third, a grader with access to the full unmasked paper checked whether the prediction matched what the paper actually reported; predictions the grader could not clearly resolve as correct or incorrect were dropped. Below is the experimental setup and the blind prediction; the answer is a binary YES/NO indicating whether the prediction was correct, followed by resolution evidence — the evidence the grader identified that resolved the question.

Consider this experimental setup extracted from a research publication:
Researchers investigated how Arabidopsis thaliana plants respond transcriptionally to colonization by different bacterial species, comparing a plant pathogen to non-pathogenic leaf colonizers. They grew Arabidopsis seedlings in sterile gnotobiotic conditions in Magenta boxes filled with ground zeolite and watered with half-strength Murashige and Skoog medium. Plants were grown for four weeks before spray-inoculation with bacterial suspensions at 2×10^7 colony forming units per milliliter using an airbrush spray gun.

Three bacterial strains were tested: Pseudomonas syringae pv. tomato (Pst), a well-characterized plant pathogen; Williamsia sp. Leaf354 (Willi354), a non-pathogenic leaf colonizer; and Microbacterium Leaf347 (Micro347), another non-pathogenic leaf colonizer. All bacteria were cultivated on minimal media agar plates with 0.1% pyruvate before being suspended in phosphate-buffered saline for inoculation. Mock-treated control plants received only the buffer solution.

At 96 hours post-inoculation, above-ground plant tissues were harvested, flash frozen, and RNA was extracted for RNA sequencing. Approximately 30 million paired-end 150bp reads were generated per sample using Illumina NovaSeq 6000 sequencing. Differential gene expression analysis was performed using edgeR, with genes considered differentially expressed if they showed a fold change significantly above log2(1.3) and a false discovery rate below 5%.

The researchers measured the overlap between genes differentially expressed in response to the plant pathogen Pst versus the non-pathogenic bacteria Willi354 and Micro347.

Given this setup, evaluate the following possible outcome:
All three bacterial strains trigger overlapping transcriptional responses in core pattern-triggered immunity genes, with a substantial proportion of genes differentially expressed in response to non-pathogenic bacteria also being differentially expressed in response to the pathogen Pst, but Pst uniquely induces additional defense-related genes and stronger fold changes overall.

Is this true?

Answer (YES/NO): YES